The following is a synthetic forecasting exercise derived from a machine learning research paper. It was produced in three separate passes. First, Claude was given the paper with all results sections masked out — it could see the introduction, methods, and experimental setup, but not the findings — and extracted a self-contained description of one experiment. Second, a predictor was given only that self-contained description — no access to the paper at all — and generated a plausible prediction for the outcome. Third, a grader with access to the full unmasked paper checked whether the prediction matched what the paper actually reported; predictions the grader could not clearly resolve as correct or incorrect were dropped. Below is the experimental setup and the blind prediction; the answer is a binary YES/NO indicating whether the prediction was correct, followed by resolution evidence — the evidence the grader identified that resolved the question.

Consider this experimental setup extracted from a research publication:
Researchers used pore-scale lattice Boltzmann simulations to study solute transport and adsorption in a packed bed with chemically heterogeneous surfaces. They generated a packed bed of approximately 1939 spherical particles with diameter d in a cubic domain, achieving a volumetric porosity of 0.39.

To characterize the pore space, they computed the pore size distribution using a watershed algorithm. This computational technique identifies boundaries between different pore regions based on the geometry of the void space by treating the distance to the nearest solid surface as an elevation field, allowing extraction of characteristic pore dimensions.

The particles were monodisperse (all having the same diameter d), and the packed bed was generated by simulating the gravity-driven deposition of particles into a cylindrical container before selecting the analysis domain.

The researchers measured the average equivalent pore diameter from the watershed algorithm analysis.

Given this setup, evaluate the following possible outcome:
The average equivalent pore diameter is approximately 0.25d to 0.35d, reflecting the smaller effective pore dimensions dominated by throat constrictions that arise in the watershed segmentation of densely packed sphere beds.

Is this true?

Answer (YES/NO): NO